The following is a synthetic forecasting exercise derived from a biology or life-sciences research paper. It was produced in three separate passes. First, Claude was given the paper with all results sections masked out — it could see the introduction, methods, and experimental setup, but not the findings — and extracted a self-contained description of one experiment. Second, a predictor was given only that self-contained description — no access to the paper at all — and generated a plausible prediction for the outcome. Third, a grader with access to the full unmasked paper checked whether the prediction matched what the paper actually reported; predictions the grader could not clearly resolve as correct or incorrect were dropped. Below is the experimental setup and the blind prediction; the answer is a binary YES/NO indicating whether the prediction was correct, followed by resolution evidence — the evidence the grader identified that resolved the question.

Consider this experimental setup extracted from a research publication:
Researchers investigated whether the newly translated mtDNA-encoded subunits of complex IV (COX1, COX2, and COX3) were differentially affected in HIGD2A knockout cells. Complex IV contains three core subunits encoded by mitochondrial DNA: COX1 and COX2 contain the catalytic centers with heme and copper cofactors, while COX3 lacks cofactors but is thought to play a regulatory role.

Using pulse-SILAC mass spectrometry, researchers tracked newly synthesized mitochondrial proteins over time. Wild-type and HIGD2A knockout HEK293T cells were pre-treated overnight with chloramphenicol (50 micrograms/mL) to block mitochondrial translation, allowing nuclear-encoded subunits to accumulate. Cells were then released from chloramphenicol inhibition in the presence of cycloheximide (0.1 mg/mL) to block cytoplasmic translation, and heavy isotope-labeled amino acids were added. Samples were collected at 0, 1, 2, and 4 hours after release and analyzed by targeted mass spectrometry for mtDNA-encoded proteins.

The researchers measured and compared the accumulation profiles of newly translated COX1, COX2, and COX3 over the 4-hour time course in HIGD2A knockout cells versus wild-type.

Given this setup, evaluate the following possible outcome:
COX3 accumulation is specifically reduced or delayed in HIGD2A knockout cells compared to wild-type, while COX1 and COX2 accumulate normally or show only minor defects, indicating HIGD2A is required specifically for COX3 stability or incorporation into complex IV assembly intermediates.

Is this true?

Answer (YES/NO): YES